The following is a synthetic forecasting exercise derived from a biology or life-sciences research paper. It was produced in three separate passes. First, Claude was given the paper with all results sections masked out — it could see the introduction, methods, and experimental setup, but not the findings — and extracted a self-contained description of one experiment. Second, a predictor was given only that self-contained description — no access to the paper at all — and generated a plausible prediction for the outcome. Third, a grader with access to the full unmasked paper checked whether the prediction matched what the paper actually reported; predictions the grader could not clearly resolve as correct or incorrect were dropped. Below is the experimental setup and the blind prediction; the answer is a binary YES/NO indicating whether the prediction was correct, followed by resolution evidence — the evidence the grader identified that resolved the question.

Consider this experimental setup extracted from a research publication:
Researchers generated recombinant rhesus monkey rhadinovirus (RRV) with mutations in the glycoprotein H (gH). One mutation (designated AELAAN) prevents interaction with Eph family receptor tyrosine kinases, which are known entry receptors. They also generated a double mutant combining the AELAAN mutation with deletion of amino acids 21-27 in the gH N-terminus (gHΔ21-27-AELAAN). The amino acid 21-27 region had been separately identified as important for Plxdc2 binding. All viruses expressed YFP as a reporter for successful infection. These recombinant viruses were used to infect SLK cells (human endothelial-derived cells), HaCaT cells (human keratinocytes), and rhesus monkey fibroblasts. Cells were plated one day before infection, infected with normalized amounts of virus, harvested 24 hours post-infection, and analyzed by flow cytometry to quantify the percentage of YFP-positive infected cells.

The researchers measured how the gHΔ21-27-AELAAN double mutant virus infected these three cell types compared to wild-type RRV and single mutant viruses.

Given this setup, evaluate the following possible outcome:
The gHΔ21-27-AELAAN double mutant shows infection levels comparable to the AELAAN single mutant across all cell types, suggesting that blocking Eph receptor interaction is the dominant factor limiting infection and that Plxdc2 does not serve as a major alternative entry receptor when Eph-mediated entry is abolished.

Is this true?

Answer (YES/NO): NO